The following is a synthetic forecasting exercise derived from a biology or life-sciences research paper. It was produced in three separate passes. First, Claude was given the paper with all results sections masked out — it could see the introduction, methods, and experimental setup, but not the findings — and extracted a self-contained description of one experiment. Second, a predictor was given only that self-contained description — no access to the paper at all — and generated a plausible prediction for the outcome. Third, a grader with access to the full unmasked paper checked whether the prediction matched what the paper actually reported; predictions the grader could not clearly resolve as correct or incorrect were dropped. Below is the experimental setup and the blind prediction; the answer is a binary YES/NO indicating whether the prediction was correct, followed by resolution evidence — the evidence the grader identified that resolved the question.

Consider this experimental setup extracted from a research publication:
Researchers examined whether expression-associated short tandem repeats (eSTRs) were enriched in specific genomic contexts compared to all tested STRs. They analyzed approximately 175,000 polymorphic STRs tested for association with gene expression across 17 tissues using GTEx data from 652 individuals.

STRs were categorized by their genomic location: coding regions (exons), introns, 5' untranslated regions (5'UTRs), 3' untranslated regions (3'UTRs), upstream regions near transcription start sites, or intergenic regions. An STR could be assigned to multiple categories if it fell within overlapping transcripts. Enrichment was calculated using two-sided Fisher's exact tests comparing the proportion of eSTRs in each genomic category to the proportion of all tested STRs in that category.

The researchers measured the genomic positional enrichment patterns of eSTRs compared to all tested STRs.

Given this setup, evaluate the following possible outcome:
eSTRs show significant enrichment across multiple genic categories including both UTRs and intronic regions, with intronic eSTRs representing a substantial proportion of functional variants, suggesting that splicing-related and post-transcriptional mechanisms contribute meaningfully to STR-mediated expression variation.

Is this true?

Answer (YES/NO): NO